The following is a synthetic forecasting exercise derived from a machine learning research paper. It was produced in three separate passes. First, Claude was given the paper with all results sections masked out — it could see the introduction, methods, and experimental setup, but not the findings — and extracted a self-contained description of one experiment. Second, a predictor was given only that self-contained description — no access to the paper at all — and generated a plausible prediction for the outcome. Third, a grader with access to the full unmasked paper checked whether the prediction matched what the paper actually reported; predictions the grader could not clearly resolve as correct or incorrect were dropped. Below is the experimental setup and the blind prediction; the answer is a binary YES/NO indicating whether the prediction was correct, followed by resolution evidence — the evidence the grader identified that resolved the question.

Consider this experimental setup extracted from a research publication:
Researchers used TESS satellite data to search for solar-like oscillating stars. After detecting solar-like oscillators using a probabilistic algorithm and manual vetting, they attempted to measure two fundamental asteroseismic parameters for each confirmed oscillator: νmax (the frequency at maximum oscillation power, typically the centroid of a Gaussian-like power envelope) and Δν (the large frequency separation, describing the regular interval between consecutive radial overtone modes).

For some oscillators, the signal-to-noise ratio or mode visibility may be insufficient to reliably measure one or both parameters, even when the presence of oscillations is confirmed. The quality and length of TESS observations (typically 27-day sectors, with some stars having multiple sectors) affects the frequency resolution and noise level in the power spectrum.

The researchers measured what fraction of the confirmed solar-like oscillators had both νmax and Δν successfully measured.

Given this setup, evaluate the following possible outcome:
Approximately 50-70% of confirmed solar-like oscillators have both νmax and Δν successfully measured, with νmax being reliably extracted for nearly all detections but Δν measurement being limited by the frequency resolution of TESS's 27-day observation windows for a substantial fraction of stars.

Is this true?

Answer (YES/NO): NO